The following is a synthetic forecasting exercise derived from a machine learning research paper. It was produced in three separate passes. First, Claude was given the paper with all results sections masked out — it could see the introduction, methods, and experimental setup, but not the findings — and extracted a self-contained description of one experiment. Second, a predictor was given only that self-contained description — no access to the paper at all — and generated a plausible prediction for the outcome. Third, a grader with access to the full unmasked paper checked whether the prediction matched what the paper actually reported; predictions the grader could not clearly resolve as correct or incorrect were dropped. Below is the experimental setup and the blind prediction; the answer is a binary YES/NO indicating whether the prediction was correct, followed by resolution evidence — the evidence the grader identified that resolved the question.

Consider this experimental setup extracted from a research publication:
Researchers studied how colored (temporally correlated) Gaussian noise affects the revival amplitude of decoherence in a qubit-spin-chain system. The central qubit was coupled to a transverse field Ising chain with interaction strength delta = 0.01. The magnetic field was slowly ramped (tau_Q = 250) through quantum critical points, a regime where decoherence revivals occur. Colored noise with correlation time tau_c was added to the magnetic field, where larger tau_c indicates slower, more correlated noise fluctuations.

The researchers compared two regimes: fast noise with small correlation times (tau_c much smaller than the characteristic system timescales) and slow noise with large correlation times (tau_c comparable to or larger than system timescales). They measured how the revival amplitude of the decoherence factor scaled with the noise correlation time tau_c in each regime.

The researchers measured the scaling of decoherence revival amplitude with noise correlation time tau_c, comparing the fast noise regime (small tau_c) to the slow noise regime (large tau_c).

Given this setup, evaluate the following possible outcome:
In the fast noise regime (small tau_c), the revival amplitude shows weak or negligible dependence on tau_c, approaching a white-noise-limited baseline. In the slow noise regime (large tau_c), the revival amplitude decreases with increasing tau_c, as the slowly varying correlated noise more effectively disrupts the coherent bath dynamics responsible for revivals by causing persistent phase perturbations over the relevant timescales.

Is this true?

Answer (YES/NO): NO